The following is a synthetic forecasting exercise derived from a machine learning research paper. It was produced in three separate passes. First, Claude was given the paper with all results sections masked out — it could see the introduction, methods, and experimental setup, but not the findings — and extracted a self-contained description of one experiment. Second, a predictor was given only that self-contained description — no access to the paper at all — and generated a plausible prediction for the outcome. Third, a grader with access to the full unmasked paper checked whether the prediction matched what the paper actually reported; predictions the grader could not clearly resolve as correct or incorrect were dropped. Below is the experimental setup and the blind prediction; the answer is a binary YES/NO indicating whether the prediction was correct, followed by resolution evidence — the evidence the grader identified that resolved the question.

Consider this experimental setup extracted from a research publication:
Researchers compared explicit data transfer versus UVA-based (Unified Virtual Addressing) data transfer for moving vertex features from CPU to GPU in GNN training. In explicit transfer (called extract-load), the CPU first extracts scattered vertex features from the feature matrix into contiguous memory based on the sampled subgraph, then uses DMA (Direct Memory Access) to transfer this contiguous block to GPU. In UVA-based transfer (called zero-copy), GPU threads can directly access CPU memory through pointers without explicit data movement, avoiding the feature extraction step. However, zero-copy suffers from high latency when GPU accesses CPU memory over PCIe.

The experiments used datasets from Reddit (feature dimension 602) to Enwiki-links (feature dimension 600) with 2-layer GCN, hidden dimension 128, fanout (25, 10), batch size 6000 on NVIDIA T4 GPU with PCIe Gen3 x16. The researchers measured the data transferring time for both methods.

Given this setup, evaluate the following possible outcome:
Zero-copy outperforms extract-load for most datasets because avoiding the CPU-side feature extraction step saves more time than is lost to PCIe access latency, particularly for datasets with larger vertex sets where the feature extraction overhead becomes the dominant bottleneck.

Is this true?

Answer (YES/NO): YES